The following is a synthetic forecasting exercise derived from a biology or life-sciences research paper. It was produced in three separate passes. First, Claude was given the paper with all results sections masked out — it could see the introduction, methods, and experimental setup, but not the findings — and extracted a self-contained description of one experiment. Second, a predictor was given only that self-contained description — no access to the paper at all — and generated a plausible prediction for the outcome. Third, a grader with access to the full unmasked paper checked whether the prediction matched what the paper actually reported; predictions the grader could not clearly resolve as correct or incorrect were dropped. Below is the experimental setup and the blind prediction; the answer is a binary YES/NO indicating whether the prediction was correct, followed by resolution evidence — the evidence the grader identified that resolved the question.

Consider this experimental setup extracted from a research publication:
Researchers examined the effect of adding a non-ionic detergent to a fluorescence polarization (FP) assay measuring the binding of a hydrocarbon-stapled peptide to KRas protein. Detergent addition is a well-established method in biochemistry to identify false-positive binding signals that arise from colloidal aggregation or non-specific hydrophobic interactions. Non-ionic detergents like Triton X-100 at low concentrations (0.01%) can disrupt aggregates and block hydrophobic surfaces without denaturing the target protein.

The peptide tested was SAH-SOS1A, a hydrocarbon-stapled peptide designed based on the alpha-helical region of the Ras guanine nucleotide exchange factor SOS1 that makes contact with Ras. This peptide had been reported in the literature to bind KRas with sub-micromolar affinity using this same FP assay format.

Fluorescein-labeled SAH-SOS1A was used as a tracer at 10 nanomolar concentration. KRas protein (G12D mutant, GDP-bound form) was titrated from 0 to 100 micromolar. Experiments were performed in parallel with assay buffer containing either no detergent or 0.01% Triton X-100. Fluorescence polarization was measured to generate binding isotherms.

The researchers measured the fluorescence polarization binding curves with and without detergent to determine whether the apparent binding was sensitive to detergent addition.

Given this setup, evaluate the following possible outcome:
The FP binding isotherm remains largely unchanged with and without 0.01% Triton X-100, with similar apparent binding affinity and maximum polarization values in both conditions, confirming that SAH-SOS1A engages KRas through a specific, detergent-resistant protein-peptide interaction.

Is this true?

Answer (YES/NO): NO